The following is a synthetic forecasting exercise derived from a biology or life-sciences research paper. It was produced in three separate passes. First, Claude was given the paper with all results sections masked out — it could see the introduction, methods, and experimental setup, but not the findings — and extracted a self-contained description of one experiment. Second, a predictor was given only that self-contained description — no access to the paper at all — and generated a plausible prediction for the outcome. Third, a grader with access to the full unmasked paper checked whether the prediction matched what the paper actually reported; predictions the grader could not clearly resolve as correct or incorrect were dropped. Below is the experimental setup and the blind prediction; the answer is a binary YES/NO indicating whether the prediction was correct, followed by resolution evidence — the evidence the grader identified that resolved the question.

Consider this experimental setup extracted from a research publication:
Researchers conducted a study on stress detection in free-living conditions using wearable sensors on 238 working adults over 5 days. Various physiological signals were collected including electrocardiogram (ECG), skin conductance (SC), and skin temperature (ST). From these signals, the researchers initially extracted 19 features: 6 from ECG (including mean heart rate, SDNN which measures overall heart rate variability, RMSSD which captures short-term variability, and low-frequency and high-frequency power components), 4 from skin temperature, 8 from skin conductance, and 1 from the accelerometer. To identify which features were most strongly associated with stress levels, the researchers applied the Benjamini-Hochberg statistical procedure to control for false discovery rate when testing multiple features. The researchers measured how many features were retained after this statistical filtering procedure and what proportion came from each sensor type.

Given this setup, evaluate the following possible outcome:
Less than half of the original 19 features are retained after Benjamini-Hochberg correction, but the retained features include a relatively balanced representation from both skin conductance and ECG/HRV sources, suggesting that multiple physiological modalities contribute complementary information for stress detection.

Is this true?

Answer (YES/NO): NO